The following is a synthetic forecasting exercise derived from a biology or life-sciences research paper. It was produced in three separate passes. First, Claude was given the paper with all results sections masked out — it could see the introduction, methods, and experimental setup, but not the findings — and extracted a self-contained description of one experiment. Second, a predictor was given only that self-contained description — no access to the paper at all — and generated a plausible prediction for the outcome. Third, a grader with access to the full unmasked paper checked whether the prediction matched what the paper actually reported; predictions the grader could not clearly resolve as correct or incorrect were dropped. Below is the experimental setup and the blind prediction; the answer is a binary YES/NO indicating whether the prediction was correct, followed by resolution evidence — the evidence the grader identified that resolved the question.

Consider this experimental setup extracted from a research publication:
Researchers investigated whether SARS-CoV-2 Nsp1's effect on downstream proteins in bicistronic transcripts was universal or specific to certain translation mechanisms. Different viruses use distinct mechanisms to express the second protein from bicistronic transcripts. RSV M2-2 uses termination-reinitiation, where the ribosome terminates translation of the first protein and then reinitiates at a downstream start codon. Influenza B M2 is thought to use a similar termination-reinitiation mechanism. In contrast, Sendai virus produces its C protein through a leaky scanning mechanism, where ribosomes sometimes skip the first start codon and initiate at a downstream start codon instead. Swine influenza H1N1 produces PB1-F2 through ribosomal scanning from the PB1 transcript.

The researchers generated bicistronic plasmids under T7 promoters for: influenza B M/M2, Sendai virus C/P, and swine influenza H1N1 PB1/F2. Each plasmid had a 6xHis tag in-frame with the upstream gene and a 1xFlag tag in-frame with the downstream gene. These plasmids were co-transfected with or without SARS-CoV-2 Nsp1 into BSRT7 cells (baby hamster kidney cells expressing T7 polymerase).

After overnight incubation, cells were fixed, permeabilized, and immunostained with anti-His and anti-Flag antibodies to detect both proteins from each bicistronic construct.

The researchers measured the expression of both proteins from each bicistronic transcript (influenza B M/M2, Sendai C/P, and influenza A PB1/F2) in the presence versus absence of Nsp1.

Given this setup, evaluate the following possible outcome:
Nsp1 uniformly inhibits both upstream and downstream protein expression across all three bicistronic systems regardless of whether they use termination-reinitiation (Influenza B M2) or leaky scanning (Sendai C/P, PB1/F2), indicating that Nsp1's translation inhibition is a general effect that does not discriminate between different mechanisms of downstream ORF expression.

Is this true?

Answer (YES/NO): NO